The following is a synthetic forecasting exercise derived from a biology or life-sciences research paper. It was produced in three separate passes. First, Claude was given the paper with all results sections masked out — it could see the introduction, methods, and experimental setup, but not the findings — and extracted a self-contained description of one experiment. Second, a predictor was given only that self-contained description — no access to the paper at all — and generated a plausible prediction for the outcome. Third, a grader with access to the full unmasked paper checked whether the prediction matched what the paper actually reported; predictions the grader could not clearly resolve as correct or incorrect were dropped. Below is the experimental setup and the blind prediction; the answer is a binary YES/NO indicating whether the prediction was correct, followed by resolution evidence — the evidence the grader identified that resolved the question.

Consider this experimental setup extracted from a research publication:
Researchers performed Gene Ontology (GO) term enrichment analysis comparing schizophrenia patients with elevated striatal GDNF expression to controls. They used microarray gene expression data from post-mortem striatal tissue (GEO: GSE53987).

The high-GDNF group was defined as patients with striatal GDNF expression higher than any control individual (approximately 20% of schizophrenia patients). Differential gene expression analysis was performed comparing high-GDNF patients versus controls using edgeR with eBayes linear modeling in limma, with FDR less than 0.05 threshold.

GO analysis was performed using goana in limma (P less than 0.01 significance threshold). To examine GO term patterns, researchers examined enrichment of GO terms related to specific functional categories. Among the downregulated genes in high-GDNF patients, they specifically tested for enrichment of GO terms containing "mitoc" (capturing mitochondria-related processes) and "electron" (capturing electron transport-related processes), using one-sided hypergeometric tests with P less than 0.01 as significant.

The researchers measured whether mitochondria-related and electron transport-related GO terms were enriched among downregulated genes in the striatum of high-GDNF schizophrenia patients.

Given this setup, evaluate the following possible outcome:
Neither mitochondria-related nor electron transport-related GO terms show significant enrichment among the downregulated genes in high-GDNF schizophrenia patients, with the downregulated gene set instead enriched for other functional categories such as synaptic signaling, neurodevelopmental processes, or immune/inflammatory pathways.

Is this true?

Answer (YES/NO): NO